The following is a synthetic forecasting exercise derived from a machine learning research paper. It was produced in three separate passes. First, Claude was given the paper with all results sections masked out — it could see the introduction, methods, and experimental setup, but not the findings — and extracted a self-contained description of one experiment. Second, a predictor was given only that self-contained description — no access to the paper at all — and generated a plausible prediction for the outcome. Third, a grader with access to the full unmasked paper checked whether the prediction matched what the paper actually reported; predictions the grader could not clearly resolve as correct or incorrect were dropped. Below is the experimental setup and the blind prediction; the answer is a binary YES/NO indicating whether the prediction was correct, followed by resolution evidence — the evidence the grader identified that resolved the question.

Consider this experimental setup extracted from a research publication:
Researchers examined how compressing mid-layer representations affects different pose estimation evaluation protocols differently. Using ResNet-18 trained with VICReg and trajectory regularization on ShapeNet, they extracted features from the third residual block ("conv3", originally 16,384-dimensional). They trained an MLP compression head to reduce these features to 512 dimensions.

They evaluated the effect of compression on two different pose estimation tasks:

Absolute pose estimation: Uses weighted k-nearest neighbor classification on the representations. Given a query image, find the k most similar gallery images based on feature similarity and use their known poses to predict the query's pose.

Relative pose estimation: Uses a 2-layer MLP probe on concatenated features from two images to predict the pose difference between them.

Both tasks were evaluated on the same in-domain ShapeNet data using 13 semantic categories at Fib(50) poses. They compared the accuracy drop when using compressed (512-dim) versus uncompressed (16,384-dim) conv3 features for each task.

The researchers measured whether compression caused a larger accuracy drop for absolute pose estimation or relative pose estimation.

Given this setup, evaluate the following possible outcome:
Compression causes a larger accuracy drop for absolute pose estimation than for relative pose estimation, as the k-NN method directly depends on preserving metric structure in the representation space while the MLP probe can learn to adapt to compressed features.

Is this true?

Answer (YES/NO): NO